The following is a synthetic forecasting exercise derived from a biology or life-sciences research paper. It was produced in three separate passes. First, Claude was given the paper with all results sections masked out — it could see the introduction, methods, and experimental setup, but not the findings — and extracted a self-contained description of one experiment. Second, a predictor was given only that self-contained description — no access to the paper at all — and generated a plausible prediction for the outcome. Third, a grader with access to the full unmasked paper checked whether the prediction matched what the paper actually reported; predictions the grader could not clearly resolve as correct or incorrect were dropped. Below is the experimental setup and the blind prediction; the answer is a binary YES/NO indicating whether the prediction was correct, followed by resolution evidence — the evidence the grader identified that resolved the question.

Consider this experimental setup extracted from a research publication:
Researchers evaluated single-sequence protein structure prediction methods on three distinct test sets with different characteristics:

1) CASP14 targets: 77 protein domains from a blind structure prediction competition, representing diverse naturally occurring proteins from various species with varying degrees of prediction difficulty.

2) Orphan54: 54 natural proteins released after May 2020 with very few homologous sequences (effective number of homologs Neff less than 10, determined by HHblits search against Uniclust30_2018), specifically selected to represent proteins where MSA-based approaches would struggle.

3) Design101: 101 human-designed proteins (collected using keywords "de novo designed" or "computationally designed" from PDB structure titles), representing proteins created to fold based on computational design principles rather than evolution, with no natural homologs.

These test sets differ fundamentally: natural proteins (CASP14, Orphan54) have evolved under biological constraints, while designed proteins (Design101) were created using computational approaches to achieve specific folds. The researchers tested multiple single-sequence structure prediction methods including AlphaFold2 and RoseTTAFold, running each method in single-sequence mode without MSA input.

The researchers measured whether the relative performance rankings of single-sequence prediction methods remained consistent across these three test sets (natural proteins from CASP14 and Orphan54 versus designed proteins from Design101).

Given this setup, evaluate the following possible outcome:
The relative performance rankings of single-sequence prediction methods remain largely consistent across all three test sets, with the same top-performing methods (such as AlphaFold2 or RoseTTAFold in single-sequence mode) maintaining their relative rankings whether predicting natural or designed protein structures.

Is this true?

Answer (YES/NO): NO